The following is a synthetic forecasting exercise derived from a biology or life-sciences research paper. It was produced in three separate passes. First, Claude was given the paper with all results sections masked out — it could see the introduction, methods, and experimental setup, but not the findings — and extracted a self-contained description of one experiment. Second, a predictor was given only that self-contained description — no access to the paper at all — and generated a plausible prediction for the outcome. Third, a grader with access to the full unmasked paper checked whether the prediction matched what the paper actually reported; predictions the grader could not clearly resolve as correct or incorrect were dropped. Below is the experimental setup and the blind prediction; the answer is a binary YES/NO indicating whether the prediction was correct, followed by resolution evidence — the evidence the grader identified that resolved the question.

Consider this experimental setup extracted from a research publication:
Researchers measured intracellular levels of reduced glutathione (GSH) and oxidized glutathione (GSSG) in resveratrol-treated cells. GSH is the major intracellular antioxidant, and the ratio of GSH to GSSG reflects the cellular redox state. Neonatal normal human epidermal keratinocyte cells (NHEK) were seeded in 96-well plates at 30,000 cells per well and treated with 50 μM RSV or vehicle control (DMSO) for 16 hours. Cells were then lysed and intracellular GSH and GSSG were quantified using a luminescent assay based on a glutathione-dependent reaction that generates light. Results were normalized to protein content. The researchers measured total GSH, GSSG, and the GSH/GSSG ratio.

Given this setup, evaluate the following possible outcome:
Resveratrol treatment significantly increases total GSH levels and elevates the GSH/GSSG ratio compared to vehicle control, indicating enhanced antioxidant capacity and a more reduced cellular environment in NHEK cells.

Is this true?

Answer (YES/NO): YES